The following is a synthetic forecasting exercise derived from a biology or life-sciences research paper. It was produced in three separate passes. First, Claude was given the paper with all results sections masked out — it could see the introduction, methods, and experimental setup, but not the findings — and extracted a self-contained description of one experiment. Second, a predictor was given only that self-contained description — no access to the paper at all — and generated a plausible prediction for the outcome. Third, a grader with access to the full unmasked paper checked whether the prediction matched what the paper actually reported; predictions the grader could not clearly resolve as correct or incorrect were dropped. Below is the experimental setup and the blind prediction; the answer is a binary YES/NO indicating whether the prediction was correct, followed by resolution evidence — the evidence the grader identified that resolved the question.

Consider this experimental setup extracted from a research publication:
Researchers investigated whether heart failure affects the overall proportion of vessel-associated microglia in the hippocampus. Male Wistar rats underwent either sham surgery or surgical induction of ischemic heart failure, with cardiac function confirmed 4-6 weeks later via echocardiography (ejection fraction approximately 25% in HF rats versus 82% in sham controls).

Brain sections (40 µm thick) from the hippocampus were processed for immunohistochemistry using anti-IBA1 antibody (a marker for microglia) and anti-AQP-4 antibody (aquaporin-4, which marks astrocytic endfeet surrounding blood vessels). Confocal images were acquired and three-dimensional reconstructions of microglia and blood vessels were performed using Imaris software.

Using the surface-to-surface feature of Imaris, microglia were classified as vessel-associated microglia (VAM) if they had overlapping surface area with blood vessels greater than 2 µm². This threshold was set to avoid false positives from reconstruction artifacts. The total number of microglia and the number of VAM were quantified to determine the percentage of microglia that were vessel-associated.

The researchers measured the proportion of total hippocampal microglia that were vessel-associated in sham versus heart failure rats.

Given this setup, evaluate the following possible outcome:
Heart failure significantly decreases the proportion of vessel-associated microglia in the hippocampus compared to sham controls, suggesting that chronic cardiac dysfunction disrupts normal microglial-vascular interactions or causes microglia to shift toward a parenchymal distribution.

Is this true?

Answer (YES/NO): NO